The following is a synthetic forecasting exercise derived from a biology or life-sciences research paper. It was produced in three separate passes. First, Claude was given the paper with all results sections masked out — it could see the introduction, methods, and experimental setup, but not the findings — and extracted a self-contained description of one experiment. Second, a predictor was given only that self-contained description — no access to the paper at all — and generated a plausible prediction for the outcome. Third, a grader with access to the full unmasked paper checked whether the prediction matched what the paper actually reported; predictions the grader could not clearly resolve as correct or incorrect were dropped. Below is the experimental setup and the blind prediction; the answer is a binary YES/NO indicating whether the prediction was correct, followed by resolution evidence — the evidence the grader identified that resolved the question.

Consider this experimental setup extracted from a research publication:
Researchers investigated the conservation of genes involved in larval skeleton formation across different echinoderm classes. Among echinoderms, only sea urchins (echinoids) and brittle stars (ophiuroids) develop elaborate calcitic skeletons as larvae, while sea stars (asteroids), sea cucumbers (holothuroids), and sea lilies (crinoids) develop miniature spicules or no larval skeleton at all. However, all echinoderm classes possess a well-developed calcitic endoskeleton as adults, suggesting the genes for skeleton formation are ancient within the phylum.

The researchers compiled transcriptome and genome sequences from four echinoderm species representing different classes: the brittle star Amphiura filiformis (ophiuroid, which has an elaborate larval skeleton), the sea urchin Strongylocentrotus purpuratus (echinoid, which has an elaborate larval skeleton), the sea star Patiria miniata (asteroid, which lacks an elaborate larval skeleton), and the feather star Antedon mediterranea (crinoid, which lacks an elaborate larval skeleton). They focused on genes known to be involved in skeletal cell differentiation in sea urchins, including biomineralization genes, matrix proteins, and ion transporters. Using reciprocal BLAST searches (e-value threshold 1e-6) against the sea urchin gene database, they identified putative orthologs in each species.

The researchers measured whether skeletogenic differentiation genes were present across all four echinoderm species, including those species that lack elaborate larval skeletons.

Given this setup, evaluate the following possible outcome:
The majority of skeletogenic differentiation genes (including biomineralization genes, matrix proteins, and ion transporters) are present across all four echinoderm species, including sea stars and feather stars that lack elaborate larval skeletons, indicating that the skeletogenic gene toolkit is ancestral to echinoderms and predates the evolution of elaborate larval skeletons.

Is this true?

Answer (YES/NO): YES